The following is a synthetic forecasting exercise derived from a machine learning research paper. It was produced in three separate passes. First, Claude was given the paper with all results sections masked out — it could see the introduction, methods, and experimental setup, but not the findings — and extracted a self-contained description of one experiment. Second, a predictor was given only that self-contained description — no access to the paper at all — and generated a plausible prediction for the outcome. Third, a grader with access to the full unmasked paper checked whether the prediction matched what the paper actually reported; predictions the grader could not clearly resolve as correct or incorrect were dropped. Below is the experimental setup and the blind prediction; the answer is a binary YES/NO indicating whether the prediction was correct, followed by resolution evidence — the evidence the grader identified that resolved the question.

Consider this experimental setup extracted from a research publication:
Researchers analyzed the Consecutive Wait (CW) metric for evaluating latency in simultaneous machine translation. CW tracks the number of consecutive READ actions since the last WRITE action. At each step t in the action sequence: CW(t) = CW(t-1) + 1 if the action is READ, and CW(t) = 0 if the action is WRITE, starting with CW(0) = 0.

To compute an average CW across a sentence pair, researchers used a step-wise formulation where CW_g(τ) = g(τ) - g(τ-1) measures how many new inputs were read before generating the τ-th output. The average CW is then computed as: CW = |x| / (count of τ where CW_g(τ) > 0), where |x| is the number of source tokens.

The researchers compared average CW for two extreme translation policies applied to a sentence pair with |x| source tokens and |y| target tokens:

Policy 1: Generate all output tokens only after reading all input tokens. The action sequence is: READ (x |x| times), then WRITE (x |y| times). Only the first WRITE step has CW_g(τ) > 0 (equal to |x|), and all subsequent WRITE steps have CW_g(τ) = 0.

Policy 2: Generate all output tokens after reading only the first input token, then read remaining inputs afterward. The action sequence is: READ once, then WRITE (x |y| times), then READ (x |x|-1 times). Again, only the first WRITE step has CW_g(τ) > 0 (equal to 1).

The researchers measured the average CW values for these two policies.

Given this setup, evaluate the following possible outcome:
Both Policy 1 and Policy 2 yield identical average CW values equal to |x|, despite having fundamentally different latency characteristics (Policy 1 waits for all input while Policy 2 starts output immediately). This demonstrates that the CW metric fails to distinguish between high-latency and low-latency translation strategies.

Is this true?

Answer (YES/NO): YES